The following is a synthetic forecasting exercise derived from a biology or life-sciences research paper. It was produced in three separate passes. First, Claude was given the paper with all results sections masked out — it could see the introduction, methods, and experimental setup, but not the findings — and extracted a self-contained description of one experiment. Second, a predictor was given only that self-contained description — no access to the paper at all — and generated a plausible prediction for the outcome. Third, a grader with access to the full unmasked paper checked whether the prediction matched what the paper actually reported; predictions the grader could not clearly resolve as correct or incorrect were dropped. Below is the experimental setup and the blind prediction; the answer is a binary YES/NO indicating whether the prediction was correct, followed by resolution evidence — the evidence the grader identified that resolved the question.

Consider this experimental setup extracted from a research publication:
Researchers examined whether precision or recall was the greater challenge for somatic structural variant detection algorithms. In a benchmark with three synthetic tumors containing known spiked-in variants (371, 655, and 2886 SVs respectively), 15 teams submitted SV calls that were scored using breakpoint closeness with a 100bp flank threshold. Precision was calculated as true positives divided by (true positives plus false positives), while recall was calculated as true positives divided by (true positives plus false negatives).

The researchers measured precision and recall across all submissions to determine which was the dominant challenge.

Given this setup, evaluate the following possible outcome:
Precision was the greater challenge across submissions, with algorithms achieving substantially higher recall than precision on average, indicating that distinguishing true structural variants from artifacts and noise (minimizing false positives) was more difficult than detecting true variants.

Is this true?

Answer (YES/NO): NO